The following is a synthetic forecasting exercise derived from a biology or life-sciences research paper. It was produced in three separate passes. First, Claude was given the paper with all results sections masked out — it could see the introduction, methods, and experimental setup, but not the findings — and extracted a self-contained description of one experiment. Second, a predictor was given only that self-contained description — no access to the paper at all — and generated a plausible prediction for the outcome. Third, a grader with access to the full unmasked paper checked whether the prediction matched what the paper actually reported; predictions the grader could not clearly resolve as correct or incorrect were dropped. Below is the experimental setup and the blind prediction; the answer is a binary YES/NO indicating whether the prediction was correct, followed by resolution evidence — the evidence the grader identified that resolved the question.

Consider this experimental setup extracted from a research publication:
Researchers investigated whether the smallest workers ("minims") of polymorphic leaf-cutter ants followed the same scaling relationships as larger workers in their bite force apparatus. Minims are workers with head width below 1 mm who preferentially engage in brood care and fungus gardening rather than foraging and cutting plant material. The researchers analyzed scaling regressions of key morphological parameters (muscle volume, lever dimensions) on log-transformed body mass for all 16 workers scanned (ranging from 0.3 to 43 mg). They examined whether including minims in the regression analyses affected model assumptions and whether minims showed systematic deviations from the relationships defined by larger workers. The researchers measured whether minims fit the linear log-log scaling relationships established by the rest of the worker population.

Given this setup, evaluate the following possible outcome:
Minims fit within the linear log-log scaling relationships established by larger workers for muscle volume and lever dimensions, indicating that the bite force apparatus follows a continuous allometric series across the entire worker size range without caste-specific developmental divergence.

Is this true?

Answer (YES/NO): NO